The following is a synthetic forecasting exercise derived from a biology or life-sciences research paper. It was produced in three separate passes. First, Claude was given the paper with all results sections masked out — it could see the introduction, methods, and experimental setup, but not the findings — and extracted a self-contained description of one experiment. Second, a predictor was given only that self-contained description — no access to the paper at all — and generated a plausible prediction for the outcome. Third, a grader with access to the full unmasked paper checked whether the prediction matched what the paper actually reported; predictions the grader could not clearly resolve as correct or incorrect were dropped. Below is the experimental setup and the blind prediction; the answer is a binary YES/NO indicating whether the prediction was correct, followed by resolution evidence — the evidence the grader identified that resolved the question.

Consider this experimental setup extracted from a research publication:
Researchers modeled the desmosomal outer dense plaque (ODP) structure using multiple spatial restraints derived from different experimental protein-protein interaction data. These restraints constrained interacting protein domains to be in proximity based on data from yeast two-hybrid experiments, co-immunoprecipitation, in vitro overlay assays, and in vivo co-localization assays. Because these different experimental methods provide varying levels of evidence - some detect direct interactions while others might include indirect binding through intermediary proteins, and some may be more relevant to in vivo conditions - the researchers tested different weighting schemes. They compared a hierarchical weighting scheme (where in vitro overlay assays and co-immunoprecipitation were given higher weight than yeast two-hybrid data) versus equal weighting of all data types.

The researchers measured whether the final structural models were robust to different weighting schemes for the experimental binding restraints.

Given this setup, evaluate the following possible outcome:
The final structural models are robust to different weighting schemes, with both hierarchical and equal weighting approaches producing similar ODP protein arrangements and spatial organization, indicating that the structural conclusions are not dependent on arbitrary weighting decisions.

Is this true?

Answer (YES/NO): YES